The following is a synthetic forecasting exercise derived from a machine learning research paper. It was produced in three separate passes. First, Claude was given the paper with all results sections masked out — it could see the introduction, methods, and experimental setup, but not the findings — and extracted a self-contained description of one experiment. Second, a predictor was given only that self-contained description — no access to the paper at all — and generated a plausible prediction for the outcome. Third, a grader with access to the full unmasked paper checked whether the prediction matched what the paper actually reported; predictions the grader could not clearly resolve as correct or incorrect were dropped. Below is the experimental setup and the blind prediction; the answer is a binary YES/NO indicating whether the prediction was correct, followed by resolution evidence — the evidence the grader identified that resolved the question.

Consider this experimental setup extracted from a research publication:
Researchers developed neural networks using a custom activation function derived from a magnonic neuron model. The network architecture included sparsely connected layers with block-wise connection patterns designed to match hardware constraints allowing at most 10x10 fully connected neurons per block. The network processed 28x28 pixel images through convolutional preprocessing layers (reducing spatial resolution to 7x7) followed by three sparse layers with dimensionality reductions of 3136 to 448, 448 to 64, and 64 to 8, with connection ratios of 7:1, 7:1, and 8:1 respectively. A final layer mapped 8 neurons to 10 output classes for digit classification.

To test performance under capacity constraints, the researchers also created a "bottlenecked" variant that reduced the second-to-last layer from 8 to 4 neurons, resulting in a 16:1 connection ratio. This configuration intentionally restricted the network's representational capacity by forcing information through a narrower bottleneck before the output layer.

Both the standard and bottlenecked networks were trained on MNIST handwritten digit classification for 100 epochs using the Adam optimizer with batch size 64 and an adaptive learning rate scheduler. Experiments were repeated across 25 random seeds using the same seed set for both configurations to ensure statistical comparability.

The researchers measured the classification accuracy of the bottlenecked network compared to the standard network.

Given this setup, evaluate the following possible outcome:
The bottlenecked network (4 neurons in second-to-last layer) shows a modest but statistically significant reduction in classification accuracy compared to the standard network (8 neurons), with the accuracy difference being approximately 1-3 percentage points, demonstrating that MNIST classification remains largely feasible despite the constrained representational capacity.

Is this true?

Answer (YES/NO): NO